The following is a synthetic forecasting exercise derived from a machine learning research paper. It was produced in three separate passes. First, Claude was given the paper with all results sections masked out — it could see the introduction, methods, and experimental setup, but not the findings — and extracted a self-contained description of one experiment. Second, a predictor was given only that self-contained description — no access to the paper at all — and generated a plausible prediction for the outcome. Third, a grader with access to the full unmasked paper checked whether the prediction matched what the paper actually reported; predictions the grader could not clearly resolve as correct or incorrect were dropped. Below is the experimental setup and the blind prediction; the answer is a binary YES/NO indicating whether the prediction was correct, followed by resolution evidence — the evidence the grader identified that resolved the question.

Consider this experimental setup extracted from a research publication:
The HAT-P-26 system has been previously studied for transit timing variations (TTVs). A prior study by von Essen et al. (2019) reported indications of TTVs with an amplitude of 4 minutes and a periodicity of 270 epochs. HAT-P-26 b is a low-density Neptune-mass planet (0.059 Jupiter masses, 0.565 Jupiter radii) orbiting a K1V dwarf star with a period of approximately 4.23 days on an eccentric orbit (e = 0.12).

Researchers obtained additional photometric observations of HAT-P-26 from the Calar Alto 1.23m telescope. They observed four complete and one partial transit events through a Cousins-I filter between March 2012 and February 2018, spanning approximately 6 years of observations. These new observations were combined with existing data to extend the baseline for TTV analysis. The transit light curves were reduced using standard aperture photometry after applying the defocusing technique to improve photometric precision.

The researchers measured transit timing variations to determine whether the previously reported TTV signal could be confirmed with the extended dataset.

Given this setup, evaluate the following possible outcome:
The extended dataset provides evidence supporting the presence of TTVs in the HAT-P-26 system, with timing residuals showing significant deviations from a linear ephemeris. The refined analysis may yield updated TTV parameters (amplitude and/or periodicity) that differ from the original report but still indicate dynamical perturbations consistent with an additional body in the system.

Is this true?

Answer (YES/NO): YES